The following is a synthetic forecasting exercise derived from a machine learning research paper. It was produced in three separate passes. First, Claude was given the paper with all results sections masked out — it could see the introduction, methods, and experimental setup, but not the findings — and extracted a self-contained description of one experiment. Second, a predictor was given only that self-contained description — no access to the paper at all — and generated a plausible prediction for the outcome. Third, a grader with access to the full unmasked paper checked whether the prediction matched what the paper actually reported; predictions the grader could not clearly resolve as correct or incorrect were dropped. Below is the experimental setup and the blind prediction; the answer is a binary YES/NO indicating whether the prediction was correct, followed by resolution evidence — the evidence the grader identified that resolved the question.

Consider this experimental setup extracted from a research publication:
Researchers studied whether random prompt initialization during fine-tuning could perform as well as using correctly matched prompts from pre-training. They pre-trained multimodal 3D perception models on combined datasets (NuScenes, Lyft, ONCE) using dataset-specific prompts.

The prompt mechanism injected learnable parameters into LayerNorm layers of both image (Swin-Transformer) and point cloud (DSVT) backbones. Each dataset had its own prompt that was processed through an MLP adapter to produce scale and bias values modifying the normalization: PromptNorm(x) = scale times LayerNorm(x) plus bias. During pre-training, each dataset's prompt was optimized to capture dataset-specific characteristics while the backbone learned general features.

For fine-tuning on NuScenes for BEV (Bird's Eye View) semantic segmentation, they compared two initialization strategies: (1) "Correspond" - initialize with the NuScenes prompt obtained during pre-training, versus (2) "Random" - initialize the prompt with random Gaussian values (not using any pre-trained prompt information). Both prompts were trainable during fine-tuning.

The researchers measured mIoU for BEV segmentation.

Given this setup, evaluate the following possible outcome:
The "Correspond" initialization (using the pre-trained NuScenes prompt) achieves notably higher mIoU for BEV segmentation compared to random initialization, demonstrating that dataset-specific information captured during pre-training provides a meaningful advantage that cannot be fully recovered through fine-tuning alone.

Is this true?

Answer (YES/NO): YES